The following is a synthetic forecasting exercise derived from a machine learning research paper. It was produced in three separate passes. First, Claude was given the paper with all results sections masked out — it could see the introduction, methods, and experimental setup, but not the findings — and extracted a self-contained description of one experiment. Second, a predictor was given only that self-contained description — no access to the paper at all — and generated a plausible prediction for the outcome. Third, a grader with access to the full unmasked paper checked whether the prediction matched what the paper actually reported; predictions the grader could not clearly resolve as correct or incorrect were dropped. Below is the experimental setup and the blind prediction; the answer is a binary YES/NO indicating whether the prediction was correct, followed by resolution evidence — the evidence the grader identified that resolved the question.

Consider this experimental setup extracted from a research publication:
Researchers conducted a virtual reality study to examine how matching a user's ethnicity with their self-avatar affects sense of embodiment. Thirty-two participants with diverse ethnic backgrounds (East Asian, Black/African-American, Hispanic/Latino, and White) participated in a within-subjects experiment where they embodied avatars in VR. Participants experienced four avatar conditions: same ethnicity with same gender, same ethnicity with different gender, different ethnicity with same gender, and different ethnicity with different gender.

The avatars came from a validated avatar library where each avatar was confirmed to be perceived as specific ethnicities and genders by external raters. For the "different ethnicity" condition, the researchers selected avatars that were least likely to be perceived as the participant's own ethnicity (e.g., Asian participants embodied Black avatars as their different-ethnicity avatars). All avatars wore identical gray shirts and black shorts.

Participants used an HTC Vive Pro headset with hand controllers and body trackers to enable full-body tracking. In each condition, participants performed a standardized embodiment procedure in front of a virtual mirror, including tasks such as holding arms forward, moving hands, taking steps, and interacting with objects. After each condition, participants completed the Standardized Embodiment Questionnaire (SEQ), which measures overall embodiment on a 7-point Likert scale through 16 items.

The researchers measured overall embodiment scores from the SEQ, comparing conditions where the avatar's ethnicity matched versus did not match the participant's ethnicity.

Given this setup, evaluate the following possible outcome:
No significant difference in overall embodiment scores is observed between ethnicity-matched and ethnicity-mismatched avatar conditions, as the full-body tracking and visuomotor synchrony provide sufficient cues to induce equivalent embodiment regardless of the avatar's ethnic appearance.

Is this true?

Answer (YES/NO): NO